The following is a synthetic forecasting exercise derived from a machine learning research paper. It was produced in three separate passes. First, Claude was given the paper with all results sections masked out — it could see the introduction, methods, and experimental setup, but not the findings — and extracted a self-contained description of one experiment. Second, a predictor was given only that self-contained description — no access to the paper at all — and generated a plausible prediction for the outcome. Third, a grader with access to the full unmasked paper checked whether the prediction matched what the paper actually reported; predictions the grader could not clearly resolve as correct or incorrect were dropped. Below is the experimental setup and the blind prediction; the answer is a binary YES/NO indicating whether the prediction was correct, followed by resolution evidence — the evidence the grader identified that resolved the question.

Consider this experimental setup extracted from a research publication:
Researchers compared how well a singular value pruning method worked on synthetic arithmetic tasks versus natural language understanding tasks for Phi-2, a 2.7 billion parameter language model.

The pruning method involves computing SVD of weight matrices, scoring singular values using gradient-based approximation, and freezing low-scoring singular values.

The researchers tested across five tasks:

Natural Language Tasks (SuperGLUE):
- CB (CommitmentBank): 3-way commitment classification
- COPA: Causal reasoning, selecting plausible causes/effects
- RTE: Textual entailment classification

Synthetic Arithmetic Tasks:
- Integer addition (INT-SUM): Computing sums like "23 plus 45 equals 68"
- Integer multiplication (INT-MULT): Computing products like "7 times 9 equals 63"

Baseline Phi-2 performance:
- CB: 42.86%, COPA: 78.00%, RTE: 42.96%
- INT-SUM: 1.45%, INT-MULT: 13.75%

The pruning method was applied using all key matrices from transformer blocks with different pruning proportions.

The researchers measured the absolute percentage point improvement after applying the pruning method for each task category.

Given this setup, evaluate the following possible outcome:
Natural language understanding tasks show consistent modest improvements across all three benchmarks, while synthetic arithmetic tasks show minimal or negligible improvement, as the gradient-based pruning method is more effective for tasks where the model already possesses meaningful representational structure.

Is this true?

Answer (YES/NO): NO